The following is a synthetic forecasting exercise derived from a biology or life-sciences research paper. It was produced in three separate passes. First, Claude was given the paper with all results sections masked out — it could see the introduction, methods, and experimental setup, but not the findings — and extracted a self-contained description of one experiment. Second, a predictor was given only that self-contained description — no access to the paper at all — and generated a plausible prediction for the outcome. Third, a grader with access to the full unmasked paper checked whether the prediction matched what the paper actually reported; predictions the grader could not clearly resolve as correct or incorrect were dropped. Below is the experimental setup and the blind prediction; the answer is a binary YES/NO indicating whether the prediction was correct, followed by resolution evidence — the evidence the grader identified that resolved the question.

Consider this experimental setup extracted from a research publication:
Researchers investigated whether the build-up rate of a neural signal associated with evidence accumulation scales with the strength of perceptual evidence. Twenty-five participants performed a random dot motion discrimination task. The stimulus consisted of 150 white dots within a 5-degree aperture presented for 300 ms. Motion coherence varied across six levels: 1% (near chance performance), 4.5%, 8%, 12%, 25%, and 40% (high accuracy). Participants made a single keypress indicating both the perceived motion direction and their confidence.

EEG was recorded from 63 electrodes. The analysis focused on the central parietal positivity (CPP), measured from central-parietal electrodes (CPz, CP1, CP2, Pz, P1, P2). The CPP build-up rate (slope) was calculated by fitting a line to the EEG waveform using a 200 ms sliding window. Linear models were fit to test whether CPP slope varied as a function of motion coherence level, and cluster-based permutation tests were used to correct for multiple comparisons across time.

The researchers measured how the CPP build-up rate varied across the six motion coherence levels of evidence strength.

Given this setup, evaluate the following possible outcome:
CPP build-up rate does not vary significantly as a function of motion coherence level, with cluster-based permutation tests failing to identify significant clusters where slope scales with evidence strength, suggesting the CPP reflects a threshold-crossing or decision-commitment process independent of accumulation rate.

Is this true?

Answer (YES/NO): NO